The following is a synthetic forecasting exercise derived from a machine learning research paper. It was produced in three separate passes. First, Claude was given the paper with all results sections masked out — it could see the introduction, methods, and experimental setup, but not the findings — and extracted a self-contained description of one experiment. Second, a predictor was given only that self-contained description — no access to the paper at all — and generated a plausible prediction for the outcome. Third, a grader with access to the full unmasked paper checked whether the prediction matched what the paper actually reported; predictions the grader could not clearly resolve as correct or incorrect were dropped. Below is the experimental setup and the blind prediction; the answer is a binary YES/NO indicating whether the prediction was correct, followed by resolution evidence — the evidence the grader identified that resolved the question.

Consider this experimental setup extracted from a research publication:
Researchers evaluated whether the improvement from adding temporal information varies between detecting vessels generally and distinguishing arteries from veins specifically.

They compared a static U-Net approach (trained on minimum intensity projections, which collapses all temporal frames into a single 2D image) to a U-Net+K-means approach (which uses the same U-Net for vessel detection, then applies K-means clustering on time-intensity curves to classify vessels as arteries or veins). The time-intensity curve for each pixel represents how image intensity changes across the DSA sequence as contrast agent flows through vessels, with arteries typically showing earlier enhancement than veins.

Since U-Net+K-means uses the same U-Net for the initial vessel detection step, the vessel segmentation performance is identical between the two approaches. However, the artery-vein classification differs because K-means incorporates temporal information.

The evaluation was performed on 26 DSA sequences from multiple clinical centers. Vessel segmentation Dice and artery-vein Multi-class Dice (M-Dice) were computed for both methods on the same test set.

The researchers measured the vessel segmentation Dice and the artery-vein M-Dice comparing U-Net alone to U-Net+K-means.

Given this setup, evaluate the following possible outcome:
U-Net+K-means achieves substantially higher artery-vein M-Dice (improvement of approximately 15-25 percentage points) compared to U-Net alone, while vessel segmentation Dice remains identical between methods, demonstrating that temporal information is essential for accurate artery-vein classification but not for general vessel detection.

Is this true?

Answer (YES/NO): NO